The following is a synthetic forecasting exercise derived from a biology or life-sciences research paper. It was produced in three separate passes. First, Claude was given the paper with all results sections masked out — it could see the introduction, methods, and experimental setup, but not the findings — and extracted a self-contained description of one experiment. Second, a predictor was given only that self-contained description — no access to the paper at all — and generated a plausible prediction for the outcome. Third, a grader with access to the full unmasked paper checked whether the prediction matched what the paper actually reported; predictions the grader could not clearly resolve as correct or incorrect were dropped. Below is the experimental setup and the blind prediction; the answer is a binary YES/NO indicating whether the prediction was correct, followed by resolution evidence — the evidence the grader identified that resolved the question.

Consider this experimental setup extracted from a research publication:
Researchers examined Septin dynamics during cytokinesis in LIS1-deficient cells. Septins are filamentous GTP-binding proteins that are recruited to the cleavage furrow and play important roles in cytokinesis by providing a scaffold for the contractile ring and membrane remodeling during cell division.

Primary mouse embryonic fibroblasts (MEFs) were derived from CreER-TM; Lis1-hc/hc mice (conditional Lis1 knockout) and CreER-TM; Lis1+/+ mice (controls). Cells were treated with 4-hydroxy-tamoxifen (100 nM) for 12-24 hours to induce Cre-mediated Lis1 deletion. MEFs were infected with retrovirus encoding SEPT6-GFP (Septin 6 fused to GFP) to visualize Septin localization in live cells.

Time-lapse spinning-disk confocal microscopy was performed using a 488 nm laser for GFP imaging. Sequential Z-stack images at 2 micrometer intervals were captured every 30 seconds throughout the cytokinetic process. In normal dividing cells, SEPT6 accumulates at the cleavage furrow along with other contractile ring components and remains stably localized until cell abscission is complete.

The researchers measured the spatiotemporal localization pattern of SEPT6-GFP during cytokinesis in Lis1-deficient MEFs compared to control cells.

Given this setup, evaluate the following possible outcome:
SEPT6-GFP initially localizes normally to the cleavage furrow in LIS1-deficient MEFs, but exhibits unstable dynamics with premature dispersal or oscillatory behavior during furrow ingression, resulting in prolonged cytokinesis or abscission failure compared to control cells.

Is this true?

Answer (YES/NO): YES